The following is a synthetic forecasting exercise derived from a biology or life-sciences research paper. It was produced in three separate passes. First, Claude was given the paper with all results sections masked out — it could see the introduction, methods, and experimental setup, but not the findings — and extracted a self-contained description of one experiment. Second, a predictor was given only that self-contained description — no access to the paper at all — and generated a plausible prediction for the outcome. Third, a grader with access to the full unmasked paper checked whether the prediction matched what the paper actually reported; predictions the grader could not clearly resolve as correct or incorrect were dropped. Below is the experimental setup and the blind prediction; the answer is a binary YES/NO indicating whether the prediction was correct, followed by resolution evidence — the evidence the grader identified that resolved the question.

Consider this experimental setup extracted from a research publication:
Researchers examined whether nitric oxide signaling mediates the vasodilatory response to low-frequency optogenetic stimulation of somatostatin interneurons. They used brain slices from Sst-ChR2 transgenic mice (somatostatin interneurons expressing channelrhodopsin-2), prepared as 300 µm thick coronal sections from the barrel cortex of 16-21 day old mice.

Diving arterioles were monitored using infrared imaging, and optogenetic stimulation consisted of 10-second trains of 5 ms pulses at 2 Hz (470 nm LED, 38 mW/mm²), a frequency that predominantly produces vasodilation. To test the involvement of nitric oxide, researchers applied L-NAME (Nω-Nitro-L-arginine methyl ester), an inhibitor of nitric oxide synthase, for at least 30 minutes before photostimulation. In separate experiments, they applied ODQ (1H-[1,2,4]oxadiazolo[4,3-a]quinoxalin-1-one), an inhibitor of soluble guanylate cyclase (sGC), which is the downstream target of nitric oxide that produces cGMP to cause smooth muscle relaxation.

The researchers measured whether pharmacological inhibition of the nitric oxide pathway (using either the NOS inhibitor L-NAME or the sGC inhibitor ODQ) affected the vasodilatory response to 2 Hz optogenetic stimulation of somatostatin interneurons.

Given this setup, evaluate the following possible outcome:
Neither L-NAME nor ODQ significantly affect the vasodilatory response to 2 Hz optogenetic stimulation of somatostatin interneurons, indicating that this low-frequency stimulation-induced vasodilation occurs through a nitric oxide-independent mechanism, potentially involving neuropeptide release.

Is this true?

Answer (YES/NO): NO